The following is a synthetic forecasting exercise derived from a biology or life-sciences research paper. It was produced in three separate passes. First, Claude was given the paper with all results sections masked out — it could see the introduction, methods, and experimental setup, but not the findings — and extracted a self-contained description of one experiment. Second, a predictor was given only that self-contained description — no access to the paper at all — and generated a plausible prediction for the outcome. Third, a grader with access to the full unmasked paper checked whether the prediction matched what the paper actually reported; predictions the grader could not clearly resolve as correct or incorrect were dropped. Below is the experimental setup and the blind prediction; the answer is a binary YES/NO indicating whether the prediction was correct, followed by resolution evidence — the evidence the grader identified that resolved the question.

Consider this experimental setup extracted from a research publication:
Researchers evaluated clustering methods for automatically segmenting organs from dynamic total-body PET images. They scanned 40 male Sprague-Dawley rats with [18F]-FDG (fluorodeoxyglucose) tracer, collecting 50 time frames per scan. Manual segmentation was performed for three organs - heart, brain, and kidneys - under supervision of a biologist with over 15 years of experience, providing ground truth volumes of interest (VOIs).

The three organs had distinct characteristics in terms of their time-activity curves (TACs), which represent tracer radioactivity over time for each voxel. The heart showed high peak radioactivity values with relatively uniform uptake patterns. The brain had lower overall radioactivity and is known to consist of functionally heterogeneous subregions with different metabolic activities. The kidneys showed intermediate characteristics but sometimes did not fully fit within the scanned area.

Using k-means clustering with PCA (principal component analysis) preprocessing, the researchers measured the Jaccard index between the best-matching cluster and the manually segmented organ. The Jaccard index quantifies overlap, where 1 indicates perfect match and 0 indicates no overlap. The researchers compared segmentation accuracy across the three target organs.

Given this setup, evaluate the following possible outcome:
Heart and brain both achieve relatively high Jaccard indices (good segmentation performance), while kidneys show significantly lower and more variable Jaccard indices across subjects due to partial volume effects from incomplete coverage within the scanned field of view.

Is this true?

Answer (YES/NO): NO